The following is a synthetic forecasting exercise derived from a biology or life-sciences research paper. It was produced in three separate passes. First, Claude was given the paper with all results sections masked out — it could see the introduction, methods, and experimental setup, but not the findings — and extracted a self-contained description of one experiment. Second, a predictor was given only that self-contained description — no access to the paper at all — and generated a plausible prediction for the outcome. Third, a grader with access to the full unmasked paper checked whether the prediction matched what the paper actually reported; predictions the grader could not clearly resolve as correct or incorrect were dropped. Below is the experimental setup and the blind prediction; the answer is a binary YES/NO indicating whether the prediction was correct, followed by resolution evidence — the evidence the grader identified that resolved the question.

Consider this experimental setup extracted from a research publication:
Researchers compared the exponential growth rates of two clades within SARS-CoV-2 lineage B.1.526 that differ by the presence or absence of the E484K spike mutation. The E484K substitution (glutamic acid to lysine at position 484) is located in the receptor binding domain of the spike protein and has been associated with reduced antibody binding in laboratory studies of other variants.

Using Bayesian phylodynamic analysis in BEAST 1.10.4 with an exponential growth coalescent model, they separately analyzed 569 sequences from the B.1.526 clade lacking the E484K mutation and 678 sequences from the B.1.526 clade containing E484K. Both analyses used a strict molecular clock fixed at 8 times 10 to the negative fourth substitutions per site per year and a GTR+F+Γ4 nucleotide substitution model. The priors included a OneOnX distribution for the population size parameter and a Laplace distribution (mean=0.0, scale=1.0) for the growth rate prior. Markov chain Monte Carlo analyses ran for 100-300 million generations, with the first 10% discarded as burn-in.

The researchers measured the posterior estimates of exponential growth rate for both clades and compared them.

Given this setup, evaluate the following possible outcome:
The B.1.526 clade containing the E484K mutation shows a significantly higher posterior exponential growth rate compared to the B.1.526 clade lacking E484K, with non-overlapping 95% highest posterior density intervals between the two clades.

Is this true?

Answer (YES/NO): YES